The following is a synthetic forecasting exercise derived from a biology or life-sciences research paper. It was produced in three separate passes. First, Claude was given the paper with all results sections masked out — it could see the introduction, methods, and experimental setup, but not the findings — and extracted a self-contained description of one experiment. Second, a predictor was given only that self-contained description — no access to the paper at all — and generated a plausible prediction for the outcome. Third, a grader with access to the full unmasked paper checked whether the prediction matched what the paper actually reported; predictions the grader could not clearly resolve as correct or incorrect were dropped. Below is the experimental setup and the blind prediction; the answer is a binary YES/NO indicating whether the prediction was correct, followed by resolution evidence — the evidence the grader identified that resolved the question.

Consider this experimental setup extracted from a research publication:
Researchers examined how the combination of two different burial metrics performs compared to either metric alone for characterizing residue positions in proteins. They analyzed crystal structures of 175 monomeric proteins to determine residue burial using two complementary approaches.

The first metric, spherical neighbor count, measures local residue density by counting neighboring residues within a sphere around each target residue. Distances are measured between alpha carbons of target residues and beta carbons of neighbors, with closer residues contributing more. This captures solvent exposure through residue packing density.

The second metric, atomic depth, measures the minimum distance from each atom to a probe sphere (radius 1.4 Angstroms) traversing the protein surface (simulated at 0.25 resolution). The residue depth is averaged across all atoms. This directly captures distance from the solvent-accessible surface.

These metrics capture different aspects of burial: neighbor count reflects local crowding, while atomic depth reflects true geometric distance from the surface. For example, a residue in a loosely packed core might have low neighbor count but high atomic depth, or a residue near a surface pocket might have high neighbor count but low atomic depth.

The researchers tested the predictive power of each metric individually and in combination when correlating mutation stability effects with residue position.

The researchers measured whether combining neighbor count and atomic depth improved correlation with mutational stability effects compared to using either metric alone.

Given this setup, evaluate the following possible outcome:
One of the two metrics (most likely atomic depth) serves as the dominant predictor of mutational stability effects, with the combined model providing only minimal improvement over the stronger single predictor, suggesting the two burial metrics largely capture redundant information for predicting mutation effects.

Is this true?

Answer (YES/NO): NO